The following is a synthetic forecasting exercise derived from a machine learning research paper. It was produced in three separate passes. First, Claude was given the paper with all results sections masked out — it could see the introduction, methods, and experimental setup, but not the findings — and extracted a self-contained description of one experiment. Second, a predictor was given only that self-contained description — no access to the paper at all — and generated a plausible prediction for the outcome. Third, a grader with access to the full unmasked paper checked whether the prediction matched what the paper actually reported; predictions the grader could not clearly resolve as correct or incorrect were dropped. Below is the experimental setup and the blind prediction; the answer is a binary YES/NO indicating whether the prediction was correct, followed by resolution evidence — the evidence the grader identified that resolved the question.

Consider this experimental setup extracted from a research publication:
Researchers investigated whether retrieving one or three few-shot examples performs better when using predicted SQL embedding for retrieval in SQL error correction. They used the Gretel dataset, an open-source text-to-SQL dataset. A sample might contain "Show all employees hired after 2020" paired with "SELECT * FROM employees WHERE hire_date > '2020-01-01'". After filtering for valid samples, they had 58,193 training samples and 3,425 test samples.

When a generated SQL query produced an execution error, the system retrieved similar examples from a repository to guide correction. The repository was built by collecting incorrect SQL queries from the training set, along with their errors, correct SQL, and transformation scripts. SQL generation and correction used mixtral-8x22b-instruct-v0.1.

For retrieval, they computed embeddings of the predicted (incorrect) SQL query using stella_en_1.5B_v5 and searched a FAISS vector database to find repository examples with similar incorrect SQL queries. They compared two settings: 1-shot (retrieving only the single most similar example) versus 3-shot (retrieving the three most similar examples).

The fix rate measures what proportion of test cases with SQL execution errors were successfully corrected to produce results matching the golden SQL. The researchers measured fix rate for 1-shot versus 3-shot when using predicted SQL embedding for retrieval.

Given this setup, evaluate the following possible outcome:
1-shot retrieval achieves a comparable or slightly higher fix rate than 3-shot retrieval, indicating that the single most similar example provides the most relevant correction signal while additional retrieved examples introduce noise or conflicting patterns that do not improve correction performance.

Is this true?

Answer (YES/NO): YES